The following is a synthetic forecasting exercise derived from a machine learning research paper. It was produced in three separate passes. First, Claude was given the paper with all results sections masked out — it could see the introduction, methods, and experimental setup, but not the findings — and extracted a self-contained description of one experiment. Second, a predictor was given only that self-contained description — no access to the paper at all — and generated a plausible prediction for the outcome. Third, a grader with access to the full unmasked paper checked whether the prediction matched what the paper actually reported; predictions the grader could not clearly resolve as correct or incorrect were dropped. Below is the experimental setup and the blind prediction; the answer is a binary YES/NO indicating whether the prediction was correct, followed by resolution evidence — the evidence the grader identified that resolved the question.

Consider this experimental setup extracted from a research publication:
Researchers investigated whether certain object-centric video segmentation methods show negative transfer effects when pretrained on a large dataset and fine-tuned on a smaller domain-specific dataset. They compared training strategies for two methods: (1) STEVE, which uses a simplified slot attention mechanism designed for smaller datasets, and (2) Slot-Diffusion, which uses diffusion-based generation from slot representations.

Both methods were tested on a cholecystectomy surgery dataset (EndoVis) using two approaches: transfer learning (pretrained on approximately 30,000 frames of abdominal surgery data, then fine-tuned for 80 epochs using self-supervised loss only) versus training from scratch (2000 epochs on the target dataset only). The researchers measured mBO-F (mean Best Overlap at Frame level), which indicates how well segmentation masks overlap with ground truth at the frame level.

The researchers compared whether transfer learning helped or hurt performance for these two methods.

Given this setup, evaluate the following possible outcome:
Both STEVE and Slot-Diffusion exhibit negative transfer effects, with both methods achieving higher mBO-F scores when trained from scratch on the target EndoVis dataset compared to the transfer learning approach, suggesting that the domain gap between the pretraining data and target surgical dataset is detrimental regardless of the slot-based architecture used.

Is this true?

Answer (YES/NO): YES